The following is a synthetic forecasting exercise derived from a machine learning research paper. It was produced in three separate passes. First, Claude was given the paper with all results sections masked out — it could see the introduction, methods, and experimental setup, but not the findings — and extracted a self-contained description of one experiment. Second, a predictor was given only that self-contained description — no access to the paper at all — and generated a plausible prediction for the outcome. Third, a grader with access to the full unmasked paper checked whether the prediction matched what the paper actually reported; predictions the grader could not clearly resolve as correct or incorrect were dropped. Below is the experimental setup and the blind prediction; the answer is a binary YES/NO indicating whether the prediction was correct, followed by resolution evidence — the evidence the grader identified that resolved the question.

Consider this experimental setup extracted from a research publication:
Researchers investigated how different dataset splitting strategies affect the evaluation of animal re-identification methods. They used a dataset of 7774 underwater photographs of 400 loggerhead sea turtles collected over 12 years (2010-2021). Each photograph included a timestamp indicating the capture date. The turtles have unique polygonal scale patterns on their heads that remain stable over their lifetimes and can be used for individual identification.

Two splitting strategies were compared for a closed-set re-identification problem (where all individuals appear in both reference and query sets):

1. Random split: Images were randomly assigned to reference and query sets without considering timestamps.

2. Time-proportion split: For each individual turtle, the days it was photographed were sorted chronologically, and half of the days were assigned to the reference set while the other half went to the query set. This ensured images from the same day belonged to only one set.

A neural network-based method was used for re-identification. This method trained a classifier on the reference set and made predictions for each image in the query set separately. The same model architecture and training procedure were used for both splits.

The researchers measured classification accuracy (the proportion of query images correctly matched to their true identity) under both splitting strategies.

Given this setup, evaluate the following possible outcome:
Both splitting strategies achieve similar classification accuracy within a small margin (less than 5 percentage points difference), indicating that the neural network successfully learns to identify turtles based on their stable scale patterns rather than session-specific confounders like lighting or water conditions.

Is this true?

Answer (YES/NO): NO